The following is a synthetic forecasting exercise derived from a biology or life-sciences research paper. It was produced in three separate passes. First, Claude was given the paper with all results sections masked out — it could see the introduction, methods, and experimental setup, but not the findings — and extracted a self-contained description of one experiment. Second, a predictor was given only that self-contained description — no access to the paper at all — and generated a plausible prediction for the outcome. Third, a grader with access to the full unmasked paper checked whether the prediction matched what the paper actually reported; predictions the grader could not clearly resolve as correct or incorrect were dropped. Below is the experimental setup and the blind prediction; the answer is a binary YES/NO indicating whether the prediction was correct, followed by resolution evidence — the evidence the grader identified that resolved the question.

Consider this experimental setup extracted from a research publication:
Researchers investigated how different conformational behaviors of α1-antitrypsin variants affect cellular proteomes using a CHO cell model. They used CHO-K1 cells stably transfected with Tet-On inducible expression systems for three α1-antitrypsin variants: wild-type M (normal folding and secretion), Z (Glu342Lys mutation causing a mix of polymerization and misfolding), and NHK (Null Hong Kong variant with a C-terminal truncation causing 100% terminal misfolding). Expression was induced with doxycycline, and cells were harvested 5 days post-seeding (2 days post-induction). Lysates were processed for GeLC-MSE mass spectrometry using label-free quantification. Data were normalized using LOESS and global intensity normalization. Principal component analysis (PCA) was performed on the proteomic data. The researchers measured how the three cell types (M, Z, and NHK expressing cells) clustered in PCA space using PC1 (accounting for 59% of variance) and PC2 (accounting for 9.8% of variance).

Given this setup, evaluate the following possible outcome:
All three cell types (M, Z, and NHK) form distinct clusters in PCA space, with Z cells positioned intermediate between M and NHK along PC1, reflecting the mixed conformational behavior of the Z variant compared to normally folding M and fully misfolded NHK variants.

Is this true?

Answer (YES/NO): NO